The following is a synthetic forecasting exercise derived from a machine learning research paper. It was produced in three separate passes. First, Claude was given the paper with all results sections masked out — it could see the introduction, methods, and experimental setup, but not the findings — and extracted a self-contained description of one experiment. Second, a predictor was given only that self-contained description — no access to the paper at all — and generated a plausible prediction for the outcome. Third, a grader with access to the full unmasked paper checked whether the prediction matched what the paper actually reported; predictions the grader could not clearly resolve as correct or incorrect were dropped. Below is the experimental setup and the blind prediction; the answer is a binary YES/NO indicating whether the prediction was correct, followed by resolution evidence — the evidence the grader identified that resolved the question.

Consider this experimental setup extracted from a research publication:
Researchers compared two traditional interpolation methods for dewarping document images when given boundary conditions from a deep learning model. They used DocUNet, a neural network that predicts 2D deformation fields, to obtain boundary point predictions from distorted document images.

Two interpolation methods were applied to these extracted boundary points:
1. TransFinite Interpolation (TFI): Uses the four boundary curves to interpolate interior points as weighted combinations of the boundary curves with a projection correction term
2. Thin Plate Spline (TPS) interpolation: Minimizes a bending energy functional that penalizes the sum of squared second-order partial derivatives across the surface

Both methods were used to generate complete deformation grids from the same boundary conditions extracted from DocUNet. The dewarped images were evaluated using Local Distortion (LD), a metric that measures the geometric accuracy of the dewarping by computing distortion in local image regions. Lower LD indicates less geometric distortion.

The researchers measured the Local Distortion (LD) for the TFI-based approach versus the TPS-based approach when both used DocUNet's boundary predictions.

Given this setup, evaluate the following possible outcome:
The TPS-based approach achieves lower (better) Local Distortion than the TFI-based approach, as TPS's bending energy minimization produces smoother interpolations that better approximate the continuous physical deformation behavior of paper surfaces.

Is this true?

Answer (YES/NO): YES